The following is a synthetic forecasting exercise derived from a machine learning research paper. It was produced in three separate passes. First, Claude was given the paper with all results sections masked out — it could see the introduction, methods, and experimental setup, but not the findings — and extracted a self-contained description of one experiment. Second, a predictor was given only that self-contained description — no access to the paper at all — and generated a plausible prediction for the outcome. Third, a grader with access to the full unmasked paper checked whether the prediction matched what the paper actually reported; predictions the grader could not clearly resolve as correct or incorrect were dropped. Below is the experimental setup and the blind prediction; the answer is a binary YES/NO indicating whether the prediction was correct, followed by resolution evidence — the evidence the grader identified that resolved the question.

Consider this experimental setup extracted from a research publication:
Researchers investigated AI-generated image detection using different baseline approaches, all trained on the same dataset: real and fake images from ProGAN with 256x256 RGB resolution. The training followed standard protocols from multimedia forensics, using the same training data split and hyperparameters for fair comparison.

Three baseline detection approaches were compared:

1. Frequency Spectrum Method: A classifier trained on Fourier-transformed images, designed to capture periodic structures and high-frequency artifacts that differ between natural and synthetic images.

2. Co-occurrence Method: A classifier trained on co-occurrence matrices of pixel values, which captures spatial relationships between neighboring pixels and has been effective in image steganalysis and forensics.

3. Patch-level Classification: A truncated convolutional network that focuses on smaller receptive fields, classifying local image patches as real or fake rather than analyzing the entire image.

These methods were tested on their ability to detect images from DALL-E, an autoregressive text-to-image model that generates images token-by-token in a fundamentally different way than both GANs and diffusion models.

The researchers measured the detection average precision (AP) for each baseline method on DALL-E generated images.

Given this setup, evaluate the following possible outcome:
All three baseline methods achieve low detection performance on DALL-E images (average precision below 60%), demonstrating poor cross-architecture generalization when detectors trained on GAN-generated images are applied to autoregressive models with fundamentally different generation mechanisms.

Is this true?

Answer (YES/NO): NO